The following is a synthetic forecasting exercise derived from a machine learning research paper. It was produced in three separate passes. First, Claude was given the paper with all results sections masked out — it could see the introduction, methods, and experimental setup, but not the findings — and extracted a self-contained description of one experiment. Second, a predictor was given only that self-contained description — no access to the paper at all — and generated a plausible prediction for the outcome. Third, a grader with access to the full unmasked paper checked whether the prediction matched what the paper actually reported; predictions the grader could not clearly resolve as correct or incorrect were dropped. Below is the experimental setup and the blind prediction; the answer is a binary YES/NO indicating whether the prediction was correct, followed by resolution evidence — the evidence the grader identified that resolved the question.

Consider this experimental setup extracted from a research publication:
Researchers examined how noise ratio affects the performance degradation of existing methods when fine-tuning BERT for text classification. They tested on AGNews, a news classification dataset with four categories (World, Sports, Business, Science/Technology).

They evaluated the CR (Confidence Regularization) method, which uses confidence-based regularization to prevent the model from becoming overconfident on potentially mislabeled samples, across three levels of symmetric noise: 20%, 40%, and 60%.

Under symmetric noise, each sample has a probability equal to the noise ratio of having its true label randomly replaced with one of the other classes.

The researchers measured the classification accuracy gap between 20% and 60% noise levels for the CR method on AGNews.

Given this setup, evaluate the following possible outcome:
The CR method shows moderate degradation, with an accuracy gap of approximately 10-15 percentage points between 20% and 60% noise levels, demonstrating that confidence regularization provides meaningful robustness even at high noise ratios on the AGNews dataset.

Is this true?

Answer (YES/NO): NO